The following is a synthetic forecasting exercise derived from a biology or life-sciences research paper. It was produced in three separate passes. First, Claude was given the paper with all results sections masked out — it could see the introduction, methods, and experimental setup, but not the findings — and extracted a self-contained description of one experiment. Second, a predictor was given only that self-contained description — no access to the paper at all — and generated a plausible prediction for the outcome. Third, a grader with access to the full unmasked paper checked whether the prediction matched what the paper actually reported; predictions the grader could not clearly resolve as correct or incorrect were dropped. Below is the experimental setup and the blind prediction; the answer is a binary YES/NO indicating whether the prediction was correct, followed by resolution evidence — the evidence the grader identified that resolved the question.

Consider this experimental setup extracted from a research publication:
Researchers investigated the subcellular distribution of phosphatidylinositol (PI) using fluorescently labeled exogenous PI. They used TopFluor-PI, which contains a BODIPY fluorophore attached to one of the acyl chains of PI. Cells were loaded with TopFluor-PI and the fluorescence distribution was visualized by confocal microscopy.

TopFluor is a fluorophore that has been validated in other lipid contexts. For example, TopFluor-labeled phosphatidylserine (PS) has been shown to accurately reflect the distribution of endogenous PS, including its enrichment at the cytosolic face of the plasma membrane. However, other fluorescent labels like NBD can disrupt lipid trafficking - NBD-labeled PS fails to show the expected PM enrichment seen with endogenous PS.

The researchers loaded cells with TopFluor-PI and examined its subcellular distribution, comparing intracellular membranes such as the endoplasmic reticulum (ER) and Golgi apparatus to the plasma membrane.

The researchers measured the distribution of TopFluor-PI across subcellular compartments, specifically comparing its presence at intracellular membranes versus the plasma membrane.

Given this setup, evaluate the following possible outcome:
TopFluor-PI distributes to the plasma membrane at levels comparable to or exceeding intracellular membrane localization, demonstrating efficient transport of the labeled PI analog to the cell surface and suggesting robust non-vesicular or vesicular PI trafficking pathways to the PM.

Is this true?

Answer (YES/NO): NO